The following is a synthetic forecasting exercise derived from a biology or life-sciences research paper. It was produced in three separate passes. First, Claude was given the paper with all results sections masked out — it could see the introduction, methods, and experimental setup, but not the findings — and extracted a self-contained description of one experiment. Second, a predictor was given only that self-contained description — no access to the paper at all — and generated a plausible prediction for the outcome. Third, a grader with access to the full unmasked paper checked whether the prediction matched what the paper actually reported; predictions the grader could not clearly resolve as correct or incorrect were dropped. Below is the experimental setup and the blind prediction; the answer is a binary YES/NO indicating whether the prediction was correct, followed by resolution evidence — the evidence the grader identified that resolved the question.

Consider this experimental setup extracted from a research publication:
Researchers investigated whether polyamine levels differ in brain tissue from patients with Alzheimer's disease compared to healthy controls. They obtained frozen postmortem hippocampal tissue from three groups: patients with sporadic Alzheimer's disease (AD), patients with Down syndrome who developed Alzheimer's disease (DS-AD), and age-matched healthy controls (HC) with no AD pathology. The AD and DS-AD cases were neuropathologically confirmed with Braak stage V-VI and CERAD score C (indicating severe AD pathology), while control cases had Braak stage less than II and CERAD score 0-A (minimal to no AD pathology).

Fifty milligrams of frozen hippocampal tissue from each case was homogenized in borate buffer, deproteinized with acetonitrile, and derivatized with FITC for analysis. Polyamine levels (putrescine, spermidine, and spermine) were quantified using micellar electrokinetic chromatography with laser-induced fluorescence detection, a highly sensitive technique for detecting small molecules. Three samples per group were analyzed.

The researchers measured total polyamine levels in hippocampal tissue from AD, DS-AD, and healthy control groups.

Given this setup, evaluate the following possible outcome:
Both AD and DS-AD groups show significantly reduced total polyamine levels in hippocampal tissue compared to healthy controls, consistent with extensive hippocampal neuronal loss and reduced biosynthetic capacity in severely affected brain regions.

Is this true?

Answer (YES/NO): NO